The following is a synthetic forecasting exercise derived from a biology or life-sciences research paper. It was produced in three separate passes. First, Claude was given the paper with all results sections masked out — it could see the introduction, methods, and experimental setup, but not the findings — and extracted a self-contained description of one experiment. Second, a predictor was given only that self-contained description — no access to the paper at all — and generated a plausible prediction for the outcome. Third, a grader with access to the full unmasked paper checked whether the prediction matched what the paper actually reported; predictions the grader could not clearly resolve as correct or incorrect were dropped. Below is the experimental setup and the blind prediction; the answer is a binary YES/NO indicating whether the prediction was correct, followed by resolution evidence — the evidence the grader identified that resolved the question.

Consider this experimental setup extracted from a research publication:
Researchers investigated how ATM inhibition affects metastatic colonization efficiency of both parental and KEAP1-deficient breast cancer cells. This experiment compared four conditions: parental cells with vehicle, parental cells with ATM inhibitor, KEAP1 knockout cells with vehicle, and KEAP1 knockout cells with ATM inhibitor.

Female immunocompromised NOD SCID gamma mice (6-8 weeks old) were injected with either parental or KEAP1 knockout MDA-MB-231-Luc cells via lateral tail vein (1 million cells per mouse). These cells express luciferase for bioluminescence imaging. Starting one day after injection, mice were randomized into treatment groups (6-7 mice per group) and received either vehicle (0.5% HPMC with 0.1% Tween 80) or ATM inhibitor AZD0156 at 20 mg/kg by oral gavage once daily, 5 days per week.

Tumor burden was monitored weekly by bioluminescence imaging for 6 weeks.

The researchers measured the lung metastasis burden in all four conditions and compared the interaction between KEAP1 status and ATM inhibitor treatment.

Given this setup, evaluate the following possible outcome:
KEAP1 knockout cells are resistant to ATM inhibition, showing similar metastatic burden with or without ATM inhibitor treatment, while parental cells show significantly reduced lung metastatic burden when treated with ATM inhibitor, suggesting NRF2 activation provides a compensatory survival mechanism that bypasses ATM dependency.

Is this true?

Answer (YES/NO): NO